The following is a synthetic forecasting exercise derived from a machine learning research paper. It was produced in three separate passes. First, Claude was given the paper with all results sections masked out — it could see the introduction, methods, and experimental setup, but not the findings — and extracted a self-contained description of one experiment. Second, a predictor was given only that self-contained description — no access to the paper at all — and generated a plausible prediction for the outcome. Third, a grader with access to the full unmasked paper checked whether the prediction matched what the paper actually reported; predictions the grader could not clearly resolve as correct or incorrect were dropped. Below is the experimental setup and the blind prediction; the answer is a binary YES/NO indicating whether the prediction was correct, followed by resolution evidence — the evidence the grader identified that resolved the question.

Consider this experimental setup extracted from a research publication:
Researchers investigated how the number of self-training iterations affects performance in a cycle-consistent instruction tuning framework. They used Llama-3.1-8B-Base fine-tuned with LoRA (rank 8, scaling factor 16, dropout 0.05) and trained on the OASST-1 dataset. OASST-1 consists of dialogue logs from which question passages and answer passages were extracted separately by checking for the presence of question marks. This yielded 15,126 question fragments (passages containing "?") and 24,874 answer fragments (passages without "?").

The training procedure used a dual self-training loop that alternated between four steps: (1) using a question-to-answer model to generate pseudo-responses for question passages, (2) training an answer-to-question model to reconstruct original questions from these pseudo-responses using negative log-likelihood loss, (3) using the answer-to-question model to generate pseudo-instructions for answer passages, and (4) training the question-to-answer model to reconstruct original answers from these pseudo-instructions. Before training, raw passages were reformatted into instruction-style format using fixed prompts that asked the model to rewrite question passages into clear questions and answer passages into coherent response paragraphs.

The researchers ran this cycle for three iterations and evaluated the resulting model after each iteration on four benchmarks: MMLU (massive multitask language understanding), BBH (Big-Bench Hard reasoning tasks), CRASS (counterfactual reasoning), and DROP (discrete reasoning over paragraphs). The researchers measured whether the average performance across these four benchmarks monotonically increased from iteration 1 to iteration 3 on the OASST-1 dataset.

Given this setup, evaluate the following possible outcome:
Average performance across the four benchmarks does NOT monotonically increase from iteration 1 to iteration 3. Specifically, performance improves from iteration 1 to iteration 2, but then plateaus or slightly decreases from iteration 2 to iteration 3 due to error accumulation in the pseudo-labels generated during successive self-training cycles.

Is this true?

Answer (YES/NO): NO